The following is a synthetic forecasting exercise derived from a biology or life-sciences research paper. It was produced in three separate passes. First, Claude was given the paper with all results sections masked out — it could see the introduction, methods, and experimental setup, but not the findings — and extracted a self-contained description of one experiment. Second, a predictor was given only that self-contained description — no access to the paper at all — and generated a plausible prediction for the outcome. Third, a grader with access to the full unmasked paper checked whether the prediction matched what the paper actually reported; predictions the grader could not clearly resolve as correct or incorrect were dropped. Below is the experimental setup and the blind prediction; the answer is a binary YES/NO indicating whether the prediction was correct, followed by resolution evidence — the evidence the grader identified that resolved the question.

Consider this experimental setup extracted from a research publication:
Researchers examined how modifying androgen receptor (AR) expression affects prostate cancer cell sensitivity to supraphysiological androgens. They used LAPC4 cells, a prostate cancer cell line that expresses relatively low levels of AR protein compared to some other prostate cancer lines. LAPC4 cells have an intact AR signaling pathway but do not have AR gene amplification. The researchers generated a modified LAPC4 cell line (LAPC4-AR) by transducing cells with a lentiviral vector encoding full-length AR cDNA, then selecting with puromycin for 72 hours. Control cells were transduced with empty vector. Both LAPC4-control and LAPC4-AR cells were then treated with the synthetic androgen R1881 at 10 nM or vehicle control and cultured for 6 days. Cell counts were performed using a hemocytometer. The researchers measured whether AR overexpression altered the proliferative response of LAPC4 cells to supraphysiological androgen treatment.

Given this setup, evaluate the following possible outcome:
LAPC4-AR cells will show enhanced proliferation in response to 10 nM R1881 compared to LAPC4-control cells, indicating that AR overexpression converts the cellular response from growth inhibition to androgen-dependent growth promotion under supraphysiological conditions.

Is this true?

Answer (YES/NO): NO